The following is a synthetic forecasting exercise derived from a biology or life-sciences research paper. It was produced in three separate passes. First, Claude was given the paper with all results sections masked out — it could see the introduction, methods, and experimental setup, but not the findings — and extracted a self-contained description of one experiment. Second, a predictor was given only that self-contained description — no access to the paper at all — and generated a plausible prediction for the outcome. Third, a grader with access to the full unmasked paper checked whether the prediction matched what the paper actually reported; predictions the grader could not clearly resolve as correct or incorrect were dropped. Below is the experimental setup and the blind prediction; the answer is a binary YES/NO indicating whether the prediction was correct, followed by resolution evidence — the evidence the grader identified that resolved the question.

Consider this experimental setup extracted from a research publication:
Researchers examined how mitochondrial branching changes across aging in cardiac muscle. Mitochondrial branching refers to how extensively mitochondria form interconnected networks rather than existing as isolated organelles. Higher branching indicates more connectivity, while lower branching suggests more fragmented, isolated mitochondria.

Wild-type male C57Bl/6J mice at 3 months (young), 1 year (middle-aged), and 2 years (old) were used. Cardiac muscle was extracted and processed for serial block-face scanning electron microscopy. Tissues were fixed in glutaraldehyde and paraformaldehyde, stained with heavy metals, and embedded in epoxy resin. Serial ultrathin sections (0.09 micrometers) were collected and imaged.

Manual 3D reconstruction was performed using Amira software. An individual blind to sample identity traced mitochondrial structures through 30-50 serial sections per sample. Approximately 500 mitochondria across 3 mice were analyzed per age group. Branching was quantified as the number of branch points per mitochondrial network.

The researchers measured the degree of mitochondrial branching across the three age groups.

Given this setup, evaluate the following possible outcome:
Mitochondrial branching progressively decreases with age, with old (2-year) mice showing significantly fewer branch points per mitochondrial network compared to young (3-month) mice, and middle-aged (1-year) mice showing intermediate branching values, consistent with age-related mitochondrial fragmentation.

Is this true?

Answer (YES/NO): NO